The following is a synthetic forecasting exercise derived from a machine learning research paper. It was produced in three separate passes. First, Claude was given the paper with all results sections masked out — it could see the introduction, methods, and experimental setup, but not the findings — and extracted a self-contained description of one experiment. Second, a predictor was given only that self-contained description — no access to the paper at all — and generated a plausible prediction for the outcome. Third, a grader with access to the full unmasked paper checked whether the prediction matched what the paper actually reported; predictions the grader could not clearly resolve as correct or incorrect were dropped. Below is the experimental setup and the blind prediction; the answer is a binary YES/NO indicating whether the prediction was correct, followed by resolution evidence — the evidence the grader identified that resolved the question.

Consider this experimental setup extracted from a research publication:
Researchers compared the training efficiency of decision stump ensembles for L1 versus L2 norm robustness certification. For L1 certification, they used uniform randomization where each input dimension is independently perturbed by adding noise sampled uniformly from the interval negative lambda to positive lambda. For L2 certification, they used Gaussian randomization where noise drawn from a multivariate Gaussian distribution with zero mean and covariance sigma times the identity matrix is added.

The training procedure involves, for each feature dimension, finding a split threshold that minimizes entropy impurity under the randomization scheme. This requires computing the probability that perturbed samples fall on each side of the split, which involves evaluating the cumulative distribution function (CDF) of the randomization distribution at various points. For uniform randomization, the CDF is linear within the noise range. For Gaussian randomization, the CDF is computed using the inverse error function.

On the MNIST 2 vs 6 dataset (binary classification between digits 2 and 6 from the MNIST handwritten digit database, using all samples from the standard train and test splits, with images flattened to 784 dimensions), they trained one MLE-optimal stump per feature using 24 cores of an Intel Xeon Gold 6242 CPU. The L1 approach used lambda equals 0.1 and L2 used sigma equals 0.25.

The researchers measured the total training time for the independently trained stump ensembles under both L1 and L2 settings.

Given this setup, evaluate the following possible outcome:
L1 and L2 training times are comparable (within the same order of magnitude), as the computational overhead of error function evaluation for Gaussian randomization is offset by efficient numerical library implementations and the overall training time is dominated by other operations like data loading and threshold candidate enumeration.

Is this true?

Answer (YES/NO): YES